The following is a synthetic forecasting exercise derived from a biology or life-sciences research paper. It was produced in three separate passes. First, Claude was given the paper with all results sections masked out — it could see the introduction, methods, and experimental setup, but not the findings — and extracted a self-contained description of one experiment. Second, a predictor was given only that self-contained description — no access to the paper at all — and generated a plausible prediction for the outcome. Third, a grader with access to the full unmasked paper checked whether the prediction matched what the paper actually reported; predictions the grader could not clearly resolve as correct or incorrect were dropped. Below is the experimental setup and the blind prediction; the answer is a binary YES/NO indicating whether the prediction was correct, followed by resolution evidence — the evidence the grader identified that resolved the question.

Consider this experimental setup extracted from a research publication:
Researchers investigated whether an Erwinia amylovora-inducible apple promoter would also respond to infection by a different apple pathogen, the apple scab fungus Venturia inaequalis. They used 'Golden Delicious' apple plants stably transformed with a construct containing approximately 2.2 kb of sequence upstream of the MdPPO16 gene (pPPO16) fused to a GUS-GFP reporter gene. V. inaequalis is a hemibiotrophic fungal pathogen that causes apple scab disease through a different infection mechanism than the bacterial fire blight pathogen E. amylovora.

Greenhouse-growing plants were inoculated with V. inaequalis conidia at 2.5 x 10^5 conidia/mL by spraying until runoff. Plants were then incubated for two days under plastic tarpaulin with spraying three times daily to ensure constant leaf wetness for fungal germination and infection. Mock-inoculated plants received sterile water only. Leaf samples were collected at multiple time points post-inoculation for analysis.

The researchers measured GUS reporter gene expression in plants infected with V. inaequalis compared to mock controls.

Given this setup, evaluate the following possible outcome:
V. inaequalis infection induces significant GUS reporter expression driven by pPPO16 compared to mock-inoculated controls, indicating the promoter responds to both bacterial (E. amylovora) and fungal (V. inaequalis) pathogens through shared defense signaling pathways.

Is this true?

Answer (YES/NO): NO